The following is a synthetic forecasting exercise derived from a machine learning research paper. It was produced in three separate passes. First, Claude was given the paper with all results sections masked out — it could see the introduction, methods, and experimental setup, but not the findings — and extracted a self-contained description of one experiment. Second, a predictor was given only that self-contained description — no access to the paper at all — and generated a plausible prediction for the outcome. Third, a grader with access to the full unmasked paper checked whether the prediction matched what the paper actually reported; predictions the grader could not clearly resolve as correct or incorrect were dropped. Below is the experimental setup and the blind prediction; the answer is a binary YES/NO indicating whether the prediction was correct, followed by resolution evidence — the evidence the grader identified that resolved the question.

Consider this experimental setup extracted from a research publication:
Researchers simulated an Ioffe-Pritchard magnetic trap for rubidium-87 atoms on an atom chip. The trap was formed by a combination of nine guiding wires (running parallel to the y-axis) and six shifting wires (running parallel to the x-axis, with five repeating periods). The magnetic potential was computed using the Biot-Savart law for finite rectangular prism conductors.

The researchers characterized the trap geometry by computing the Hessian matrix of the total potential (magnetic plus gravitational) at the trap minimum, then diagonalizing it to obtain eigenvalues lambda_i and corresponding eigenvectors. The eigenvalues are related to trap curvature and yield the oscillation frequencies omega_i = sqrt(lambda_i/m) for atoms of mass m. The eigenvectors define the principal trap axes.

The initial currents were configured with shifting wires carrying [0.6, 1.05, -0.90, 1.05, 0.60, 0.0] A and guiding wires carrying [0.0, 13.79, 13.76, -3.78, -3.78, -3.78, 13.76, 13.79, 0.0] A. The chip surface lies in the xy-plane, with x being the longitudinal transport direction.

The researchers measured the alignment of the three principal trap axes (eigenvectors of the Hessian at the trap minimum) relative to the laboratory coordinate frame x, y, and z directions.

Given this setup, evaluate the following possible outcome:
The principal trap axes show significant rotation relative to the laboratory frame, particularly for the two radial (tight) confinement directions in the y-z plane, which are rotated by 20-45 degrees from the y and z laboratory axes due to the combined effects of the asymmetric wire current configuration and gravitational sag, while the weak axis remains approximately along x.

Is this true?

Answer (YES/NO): NO